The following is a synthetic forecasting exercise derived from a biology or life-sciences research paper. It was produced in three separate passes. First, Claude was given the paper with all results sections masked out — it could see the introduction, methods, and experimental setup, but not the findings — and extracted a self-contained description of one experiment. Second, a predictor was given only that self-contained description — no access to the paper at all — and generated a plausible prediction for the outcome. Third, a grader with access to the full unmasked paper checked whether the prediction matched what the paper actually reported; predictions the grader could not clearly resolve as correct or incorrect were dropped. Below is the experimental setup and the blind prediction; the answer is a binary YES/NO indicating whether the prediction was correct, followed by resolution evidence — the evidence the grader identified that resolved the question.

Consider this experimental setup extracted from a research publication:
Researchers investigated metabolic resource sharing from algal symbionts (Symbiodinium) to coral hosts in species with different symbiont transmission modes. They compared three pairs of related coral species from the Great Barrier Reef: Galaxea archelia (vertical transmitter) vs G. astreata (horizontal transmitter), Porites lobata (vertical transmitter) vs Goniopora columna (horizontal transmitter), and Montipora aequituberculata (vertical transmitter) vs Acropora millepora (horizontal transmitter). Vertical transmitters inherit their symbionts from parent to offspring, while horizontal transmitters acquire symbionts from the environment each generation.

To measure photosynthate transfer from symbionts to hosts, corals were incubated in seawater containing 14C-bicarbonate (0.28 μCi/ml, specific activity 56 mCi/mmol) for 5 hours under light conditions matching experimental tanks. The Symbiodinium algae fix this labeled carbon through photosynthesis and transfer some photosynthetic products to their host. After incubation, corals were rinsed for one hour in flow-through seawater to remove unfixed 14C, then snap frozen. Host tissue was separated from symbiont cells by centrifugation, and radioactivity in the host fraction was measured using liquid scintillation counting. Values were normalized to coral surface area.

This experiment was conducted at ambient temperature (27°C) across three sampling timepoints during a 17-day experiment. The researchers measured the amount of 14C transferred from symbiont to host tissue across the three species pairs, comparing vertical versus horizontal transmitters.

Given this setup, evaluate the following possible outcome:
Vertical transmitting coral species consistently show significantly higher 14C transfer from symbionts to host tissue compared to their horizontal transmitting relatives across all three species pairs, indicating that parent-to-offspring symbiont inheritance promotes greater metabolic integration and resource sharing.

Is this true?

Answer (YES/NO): NO